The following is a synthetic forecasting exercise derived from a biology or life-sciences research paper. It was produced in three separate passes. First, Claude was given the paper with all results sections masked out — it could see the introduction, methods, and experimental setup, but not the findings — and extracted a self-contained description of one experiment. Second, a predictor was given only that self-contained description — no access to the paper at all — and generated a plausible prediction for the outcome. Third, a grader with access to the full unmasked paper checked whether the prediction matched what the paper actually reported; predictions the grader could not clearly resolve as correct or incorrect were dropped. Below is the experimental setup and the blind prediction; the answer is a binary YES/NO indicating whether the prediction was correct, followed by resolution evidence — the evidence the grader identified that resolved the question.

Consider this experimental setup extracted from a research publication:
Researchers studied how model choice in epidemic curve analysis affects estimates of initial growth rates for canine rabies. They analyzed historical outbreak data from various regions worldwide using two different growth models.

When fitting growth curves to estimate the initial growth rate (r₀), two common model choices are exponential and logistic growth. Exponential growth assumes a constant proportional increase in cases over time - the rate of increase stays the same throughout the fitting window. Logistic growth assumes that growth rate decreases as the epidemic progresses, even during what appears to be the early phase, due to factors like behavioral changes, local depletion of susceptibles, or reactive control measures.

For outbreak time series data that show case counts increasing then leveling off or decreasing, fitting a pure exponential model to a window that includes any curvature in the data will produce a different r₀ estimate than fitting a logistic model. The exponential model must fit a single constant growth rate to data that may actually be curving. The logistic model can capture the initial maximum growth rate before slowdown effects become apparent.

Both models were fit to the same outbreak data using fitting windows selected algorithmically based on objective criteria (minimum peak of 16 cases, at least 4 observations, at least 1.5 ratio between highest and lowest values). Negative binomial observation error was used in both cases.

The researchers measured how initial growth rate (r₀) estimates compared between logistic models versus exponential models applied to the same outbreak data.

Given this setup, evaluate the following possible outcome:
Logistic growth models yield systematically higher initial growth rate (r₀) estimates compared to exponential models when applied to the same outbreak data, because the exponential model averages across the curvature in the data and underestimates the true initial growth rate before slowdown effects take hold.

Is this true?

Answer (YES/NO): YES